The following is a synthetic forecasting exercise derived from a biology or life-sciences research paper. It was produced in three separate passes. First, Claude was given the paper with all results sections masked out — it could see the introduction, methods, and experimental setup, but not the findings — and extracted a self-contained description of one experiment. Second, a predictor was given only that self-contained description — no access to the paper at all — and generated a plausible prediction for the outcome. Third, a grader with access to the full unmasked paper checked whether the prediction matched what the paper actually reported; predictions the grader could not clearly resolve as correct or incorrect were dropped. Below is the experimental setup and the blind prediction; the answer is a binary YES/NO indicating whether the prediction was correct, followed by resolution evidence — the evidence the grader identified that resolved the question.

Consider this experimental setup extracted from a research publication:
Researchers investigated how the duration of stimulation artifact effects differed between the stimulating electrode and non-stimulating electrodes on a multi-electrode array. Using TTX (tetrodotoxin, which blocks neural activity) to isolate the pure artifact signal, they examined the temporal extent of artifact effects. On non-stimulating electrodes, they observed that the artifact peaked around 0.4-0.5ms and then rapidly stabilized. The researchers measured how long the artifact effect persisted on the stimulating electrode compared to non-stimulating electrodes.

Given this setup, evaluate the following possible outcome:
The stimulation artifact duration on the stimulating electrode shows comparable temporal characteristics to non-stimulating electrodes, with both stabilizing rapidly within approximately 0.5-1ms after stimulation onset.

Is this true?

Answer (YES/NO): NO